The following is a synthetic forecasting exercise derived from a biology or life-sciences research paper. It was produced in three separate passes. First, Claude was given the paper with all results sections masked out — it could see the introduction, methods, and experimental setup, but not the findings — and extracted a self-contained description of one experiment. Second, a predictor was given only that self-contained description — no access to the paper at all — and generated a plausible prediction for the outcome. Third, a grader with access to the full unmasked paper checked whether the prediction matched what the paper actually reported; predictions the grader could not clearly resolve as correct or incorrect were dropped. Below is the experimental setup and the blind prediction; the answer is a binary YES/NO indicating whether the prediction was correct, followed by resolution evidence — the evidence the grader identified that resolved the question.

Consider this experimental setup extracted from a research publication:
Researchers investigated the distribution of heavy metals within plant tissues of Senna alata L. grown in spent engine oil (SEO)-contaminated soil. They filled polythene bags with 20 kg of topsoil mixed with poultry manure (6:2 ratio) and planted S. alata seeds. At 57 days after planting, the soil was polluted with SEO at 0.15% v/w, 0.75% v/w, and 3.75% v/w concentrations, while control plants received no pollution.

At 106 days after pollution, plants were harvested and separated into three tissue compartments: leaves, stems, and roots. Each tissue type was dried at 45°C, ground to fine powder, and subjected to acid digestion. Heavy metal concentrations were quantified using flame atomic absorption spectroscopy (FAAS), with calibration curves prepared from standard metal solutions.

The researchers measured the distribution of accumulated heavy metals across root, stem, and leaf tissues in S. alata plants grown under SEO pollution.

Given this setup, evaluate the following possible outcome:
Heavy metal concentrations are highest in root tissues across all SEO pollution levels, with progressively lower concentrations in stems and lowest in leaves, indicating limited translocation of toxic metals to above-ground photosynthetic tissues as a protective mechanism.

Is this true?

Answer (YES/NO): NO